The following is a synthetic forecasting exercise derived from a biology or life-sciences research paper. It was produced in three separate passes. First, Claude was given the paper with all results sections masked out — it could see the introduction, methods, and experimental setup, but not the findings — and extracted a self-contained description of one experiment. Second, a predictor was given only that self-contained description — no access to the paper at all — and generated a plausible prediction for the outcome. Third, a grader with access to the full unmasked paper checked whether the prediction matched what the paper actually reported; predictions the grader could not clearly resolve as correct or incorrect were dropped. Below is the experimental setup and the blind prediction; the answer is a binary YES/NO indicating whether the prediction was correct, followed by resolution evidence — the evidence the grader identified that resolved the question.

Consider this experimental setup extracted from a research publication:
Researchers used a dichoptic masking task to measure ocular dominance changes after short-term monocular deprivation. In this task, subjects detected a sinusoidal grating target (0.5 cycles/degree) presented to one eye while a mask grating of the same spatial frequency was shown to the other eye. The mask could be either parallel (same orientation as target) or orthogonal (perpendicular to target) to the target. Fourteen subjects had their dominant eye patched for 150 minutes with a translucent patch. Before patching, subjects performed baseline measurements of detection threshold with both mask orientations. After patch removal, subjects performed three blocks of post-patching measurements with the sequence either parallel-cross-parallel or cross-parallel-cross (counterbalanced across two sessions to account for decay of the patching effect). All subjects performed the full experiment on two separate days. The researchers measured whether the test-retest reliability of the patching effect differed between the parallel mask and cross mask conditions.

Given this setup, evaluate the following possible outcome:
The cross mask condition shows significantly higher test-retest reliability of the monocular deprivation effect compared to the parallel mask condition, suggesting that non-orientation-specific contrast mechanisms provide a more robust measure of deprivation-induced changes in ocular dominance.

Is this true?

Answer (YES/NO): NO